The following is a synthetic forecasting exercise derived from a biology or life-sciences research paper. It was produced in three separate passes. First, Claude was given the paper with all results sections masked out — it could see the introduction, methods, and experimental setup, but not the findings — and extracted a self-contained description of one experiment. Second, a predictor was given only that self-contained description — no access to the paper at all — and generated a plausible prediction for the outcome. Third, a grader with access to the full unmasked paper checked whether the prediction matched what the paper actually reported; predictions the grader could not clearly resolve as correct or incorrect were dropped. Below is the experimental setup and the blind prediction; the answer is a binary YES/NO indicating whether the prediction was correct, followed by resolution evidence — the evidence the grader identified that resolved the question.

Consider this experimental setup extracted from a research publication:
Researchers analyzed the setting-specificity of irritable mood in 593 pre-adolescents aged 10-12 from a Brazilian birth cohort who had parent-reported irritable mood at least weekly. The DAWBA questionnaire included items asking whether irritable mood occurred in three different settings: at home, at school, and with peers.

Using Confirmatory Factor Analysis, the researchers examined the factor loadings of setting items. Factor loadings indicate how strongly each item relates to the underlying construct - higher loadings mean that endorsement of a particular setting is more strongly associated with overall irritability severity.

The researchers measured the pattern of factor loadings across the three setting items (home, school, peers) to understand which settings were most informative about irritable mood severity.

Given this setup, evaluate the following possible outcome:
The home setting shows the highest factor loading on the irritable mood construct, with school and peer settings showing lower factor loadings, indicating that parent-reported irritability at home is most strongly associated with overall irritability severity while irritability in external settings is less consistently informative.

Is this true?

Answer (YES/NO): NO